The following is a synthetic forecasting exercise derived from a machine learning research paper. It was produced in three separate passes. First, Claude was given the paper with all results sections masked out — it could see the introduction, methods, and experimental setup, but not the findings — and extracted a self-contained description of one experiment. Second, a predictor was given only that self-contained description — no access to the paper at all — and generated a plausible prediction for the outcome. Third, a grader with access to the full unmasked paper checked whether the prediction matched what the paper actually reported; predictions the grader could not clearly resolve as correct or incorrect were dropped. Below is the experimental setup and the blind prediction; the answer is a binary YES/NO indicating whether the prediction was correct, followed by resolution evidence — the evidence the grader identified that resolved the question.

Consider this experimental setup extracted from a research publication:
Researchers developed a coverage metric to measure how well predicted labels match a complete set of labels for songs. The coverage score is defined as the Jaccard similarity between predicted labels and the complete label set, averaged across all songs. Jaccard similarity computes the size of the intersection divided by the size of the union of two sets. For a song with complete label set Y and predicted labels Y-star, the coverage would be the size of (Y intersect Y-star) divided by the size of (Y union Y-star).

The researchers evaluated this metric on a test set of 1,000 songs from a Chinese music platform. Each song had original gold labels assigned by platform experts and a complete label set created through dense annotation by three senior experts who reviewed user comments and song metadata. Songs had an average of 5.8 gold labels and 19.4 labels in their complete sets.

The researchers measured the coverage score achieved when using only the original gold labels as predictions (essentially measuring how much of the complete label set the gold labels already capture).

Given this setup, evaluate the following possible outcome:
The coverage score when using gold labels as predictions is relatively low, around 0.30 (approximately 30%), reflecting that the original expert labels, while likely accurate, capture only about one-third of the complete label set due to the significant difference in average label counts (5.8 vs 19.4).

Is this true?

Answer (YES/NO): YES